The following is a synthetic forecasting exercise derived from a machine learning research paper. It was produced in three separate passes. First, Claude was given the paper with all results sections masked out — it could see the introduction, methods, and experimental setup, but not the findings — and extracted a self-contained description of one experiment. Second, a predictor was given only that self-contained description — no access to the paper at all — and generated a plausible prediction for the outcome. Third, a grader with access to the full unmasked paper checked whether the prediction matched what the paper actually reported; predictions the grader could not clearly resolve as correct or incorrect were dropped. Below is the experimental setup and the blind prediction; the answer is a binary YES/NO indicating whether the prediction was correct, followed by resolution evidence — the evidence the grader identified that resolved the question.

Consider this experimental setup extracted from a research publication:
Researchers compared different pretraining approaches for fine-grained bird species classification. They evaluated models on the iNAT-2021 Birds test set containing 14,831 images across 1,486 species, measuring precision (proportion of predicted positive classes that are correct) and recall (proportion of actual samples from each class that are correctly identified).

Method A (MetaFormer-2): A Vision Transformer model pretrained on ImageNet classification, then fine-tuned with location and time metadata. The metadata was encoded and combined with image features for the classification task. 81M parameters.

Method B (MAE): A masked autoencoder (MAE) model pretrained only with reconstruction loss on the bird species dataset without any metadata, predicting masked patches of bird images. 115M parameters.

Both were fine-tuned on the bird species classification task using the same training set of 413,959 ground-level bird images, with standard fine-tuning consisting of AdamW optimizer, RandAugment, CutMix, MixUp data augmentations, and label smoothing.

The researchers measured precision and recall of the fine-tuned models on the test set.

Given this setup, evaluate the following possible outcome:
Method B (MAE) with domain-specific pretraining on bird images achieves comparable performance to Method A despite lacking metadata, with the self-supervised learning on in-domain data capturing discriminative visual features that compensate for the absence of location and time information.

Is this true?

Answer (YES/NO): YES